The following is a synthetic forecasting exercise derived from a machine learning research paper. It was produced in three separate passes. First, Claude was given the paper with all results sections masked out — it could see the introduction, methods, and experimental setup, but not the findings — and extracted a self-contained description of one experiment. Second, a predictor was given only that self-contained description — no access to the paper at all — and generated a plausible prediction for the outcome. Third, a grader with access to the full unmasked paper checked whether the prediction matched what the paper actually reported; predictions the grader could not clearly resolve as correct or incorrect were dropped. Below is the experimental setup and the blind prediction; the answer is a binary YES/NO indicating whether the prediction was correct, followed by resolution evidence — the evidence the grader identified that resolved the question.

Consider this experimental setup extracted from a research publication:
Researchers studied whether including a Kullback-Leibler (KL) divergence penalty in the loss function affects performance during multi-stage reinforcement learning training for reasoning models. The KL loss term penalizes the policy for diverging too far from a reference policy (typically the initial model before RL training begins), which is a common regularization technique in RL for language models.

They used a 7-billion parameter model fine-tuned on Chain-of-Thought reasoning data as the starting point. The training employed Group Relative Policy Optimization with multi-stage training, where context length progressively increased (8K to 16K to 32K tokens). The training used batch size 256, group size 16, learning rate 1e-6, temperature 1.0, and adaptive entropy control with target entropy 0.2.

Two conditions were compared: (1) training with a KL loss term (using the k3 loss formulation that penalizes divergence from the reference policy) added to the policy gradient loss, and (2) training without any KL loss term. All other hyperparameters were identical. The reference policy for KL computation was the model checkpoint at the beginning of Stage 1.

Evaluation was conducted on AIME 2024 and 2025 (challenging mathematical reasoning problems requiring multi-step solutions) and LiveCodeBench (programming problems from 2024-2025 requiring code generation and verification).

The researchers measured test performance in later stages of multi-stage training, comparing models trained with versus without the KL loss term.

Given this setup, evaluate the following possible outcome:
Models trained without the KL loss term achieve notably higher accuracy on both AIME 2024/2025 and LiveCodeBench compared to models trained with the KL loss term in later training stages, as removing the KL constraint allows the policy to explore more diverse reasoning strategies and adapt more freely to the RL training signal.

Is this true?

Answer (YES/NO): NO